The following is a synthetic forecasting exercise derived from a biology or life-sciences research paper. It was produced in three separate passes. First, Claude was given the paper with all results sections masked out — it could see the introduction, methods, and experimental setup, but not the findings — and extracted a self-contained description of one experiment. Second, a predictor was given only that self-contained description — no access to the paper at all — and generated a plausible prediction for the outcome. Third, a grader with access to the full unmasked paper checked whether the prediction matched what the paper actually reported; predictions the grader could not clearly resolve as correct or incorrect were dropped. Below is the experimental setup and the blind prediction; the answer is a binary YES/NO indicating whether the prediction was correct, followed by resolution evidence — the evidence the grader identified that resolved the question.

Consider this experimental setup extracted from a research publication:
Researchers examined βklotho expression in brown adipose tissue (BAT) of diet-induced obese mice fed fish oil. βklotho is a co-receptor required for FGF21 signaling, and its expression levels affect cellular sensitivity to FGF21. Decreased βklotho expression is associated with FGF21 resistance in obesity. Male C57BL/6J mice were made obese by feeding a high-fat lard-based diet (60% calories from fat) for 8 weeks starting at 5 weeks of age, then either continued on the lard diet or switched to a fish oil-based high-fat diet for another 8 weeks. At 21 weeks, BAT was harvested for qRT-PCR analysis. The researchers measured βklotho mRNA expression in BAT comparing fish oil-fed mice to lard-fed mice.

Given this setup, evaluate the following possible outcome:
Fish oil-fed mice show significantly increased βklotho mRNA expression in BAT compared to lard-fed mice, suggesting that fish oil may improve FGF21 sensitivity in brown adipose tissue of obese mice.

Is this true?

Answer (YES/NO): YES